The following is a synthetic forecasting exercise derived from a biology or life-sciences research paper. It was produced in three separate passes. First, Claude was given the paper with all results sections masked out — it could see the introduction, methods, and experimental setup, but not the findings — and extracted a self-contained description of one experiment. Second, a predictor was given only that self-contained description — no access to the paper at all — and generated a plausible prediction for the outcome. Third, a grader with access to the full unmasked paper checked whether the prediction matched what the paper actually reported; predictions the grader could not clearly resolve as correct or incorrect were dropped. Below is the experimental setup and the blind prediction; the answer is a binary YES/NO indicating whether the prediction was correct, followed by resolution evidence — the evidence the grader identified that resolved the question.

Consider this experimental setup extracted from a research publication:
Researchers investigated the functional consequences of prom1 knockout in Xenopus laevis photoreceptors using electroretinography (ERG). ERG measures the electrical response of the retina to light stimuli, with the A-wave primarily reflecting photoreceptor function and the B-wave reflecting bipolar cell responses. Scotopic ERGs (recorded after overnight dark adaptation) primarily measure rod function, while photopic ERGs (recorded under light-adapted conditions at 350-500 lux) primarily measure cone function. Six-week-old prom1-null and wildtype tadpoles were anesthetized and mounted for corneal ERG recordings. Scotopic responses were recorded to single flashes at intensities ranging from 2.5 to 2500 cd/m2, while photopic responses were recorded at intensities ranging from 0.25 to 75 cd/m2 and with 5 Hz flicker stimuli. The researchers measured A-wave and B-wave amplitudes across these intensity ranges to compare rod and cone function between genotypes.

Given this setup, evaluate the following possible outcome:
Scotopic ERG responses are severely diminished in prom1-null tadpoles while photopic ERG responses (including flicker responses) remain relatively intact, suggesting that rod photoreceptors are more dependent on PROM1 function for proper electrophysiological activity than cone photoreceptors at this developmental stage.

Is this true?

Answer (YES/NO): NO